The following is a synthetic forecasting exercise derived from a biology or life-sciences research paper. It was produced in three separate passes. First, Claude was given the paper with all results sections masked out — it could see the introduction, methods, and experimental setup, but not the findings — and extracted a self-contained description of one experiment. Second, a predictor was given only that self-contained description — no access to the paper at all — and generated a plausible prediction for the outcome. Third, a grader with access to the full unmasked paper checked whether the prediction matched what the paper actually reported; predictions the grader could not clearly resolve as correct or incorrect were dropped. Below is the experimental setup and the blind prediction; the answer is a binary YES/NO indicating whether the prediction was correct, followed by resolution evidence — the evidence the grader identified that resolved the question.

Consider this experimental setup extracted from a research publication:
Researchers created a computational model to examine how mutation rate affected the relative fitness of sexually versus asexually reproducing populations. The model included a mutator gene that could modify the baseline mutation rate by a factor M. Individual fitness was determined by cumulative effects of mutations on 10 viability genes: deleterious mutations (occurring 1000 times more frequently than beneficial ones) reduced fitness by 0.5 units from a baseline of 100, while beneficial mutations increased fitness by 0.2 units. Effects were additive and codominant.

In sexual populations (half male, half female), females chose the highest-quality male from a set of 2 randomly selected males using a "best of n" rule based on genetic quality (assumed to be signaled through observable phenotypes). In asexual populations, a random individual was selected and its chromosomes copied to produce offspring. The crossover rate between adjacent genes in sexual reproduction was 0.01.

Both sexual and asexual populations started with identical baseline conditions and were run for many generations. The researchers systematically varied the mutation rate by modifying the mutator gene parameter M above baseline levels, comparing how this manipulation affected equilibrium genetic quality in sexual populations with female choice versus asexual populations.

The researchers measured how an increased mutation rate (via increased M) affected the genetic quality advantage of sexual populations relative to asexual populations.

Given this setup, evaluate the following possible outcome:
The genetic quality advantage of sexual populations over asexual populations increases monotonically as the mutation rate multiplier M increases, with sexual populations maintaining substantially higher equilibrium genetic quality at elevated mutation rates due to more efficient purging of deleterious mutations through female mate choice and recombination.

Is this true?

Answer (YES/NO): NO